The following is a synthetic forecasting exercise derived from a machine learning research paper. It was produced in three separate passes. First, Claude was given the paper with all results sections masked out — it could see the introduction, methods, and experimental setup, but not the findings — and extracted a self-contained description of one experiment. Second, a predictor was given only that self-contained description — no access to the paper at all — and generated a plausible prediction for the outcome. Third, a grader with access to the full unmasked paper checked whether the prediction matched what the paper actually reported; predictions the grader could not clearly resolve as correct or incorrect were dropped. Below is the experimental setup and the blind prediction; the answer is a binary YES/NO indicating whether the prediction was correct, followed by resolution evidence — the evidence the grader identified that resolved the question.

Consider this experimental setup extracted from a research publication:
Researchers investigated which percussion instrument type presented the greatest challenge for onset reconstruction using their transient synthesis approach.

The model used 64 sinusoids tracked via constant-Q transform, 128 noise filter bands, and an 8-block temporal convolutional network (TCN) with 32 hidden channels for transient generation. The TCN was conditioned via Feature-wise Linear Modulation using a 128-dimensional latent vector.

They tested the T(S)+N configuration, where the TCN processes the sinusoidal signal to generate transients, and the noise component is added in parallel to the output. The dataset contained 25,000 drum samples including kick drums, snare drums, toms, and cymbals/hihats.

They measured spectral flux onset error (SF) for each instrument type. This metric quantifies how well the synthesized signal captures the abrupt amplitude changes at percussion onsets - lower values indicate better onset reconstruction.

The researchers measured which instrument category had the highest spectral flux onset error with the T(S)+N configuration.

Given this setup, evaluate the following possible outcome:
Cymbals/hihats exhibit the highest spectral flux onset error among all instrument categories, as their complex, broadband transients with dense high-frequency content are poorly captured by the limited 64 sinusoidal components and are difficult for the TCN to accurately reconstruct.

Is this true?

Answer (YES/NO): NO